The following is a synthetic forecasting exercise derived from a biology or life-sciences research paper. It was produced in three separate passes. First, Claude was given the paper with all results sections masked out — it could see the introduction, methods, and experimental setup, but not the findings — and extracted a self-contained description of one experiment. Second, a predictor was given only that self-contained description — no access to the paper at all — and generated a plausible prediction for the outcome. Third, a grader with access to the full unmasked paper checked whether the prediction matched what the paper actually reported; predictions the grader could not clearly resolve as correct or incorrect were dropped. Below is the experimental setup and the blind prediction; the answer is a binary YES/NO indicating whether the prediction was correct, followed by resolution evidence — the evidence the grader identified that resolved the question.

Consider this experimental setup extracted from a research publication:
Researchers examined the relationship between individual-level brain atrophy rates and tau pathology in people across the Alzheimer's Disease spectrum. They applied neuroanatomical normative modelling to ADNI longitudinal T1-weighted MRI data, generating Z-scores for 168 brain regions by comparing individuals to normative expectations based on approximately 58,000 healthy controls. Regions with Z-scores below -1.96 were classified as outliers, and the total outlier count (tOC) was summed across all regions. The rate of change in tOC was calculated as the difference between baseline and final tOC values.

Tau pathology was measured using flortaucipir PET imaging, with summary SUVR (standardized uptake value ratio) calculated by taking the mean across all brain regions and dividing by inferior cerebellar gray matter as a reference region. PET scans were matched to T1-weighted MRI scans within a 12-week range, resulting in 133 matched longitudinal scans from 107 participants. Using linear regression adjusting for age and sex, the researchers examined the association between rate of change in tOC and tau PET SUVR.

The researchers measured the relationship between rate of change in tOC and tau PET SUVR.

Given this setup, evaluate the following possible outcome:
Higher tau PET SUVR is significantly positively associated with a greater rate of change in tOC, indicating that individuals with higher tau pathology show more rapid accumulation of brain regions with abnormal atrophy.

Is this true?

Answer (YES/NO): YES